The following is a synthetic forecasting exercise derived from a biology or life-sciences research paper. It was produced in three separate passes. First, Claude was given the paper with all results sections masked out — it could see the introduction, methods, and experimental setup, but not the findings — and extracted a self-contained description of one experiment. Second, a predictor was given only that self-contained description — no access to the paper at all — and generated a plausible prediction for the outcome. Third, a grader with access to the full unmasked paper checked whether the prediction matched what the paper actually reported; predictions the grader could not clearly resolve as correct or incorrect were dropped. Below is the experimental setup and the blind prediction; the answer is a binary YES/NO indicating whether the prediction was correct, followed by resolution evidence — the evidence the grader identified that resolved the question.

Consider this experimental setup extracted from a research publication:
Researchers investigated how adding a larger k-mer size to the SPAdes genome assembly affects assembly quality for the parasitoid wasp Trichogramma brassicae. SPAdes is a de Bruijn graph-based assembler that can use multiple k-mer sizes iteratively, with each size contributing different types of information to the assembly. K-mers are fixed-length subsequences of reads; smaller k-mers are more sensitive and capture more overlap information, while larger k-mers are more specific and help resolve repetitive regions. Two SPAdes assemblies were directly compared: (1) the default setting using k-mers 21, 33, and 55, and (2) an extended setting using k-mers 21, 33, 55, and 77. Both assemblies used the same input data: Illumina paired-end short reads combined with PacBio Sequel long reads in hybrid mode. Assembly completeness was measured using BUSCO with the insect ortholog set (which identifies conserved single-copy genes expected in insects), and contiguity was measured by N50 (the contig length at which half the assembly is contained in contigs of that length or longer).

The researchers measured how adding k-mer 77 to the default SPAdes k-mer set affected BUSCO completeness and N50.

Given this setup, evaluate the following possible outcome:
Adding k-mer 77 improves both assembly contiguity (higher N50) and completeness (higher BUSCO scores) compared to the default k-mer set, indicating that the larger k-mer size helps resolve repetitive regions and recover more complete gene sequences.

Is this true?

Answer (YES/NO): NO